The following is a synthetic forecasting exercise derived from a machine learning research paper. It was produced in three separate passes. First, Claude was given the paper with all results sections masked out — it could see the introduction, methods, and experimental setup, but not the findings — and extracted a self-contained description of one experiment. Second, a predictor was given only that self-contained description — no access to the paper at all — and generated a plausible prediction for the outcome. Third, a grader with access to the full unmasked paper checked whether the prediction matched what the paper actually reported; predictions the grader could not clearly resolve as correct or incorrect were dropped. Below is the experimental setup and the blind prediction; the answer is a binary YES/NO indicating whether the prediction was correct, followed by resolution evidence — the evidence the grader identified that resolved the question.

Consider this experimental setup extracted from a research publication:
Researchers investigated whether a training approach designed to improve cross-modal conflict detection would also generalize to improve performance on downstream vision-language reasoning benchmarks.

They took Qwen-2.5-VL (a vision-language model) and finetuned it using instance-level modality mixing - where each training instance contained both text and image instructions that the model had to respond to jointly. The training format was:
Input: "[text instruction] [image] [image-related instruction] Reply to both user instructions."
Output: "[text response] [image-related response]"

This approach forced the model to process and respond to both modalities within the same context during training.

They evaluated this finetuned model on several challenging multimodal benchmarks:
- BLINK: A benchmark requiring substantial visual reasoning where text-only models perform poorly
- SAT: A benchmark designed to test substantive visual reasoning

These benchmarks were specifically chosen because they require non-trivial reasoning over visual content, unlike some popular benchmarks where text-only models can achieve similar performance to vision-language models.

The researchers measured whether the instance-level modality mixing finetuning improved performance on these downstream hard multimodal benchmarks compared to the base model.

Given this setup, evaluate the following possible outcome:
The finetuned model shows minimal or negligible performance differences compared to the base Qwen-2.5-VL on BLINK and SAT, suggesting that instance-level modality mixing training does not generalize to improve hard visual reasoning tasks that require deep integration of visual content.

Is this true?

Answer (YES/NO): NO